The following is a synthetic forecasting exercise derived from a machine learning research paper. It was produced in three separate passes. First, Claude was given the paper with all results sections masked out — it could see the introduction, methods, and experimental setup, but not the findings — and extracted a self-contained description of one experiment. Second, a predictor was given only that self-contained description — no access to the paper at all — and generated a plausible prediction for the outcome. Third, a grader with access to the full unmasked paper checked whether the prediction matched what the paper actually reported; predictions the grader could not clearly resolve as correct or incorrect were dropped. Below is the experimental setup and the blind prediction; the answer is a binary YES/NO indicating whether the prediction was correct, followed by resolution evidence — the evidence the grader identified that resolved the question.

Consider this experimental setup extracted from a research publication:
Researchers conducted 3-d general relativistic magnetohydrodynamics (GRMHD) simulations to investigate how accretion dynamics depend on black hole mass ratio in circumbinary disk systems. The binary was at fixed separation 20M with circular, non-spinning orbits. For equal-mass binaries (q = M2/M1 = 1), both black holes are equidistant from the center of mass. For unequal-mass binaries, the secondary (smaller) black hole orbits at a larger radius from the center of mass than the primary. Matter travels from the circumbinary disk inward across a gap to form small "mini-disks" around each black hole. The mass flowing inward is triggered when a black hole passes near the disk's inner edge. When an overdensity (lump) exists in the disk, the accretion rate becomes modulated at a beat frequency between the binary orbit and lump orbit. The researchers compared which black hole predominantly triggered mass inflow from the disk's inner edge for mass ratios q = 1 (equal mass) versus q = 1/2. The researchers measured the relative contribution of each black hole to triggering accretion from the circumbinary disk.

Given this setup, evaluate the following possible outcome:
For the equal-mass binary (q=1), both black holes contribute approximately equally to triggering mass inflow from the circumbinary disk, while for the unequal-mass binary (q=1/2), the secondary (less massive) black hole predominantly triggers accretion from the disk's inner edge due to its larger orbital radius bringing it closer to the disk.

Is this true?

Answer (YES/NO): NO